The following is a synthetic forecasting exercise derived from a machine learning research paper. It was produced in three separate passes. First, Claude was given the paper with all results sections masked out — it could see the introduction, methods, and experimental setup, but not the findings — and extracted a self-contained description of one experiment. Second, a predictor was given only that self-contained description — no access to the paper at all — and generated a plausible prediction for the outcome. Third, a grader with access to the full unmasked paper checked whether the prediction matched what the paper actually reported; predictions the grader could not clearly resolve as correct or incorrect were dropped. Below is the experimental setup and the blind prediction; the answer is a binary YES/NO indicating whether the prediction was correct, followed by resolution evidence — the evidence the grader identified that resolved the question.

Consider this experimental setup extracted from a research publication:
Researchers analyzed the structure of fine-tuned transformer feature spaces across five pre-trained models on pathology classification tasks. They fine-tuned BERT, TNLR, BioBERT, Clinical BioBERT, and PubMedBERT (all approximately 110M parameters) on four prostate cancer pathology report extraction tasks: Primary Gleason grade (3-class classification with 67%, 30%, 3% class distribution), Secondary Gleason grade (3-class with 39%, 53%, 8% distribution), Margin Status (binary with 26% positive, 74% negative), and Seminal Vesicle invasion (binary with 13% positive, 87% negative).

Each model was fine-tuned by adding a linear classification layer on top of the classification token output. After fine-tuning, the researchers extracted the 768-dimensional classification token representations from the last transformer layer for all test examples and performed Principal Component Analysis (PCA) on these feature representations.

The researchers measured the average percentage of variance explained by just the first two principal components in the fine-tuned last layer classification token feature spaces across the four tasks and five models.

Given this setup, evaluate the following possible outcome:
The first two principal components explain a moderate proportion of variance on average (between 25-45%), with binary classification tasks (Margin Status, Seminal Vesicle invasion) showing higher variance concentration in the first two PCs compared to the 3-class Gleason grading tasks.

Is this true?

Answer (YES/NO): NO